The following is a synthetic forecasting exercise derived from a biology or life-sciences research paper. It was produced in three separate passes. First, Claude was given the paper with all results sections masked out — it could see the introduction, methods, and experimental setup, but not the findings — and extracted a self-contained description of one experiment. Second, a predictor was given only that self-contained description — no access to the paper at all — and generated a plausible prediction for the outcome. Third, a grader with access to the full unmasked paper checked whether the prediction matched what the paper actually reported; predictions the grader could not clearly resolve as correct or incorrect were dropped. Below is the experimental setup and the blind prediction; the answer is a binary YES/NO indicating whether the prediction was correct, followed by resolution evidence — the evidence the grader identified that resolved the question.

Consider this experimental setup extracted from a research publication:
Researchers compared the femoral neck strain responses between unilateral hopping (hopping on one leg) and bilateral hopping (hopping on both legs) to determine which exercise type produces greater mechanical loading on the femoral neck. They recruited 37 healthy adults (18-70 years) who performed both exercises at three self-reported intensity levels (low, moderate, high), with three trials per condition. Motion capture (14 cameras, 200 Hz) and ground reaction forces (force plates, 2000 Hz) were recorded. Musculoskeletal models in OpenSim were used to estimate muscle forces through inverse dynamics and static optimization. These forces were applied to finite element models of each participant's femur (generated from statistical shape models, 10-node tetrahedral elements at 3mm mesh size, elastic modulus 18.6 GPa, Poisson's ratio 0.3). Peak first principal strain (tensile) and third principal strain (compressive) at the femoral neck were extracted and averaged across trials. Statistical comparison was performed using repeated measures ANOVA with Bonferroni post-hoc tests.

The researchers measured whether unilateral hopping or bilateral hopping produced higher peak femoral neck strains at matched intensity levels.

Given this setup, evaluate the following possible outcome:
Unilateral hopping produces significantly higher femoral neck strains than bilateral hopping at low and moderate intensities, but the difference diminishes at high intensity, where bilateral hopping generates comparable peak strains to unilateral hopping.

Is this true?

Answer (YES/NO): NO